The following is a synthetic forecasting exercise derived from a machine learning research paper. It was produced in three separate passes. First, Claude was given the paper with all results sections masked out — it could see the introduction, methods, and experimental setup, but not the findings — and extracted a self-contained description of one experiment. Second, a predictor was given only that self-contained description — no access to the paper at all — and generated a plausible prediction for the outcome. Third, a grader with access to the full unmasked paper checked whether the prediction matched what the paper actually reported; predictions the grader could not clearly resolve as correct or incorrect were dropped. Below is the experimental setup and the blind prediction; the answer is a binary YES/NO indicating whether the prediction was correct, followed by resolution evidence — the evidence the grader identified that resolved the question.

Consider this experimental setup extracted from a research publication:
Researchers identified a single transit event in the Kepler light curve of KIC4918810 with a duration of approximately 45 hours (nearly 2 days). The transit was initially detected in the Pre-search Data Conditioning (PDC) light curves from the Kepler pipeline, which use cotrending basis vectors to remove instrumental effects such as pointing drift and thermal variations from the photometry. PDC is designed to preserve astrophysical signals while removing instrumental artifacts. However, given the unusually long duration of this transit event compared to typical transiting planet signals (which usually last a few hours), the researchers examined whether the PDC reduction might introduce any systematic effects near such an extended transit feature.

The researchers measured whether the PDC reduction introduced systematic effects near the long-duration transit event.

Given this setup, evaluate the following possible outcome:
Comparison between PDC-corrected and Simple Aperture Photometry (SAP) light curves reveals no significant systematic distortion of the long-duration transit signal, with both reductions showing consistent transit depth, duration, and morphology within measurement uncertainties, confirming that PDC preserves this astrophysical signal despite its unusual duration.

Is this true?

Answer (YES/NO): NO